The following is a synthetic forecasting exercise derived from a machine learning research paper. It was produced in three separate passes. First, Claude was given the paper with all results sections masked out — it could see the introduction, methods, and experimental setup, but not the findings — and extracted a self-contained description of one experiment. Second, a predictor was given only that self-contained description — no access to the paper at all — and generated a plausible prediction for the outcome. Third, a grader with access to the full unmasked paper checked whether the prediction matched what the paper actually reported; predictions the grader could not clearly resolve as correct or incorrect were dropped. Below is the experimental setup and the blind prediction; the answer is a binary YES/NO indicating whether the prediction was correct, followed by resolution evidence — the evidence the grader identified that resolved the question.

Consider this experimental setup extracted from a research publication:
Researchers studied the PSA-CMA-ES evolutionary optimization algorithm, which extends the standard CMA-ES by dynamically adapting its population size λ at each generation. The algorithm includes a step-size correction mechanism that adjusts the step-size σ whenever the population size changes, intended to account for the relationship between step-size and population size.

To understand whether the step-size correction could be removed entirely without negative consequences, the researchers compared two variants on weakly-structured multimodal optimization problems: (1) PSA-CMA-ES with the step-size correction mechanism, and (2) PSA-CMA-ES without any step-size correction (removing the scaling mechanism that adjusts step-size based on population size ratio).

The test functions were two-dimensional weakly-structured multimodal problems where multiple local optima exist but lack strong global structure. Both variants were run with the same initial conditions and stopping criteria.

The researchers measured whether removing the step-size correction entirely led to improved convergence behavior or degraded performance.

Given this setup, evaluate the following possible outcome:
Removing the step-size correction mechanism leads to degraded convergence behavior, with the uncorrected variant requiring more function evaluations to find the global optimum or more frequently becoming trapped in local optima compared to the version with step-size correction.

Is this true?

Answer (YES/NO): NO